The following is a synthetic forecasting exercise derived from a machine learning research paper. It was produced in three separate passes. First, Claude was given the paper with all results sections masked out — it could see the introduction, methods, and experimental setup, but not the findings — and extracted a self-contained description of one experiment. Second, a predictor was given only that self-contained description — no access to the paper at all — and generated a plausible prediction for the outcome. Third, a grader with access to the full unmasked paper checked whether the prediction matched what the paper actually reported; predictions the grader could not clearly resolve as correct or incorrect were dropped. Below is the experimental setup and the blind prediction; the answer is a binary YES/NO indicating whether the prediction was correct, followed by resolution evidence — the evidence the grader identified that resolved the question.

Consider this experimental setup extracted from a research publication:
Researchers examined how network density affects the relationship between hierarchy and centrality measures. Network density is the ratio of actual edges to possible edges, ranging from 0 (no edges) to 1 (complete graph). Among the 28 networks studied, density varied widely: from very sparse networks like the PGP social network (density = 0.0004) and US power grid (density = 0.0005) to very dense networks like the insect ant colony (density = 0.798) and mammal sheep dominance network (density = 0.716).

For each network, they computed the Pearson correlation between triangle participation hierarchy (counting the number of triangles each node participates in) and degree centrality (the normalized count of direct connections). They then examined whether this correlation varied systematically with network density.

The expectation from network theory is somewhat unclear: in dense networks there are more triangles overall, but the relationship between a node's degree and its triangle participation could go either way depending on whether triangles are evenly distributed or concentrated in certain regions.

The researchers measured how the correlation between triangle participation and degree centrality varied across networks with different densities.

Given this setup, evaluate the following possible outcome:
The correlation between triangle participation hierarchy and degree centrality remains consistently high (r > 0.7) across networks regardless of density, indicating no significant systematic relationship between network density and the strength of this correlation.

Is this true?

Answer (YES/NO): NO